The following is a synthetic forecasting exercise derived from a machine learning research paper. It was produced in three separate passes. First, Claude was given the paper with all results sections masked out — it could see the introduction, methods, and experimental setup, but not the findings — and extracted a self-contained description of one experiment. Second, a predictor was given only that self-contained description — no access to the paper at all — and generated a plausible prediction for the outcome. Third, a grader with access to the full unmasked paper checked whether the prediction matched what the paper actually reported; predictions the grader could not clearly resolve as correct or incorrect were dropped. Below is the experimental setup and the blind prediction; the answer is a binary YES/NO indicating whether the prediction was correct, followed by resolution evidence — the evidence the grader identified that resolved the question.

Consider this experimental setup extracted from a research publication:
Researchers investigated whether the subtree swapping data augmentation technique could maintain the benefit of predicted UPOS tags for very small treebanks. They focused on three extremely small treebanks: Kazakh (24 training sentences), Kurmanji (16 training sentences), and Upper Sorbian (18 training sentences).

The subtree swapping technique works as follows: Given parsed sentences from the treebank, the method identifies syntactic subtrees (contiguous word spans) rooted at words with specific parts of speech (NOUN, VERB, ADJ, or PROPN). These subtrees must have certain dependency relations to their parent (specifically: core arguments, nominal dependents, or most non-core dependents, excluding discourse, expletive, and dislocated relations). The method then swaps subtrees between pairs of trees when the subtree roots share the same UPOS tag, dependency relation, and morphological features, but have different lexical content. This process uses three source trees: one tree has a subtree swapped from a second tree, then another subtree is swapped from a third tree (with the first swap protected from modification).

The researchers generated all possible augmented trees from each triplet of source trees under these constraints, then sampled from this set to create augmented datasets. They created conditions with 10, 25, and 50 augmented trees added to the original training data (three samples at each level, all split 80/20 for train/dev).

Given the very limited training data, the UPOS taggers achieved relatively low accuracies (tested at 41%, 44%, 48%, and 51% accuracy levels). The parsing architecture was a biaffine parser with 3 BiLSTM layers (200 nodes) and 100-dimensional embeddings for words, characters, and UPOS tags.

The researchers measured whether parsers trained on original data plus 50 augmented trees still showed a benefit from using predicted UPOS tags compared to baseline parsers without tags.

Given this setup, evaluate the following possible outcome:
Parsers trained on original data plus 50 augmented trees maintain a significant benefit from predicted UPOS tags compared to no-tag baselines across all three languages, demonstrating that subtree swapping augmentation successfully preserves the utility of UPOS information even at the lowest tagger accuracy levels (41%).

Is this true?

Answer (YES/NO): NO